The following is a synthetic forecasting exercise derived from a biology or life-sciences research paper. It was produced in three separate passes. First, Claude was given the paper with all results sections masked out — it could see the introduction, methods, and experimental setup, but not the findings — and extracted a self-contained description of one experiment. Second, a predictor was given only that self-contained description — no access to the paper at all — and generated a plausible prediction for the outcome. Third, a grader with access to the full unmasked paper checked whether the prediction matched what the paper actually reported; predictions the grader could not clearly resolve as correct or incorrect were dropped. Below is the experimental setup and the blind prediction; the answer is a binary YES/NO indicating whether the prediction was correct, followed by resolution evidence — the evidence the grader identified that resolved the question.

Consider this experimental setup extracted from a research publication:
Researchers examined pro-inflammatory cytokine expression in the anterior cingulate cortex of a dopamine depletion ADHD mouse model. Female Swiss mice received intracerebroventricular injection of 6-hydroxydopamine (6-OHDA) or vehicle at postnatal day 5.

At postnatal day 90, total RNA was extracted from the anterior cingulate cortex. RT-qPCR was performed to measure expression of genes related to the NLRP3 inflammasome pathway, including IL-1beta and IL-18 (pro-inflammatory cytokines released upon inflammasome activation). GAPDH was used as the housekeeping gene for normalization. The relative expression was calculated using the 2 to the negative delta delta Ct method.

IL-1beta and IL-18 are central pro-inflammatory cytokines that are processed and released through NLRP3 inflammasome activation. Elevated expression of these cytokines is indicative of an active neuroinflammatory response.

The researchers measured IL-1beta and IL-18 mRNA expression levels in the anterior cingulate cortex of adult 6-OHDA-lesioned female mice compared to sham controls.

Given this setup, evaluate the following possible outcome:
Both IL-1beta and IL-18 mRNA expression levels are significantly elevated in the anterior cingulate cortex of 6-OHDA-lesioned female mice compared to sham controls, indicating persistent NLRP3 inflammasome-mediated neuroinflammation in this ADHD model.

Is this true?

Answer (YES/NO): NO